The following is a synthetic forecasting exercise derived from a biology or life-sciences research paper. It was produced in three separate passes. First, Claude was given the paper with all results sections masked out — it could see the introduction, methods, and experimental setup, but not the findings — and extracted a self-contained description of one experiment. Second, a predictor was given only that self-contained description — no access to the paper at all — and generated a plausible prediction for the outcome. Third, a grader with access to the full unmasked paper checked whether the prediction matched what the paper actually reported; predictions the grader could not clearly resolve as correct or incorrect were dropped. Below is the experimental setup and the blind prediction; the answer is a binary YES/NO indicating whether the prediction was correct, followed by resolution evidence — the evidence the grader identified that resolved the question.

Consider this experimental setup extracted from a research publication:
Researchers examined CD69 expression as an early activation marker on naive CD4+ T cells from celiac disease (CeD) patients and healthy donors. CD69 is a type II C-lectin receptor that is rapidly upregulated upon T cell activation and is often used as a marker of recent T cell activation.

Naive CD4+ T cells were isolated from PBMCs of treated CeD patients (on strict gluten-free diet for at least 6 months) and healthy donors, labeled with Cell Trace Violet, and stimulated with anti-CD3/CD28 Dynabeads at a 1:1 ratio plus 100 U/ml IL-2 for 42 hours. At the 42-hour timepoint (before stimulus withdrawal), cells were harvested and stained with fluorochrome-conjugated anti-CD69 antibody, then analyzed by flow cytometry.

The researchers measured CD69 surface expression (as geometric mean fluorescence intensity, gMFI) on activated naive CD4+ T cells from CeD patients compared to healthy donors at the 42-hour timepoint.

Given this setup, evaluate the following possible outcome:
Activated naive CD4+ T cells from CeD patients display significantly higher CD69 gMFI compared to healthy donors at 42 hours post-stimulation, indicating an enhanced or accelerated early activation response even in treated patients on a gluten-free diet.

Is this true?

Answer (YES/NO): NO